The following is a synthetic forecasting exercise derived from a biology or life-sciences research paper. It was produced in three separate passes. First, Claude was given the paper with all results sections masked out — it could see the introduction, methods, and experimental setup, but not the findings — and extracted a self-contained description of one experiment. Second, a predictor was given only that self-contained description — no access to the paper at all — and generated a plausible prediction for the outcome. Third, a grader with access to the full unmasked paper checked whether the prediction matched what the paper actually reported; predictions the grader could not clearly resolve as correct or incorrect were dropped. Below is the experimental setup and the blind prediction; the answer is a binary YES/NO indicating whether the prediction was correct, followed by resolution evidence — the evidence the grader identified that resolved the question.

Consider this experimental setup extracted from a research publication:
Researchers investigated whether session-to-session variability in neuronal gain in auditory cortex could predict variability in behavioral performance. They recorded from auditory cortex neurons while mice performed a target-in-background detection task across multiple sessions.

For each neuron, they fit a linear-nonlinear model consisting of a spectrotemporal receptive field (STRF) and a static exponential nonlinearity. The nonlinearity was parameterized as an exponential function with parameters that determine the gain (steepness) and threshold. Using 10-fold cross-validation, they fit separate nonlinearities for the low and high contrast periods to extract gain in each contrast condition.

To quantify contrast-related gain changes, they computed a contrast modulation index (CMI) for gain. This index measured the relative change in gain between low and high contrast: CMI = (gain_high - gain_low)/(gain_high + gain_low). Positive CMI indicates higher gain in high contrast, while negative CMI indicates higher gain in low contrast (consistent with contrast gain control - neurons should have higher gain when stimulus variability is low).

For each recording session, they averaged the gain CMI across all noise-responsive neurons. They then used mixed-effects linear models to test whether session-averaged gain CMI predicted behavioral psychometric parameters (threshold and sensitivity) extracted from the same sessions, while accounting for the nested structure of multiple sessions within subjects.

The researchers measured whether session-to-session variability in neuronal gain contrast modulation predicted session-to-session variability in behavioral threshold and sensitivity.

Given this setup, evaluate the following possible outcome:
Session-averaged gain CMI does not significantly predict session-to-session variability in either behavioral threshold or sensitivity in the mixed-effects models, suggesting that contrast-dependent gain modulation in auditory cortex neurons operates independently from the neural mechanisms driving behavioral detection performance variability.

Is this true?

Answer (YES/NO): NO